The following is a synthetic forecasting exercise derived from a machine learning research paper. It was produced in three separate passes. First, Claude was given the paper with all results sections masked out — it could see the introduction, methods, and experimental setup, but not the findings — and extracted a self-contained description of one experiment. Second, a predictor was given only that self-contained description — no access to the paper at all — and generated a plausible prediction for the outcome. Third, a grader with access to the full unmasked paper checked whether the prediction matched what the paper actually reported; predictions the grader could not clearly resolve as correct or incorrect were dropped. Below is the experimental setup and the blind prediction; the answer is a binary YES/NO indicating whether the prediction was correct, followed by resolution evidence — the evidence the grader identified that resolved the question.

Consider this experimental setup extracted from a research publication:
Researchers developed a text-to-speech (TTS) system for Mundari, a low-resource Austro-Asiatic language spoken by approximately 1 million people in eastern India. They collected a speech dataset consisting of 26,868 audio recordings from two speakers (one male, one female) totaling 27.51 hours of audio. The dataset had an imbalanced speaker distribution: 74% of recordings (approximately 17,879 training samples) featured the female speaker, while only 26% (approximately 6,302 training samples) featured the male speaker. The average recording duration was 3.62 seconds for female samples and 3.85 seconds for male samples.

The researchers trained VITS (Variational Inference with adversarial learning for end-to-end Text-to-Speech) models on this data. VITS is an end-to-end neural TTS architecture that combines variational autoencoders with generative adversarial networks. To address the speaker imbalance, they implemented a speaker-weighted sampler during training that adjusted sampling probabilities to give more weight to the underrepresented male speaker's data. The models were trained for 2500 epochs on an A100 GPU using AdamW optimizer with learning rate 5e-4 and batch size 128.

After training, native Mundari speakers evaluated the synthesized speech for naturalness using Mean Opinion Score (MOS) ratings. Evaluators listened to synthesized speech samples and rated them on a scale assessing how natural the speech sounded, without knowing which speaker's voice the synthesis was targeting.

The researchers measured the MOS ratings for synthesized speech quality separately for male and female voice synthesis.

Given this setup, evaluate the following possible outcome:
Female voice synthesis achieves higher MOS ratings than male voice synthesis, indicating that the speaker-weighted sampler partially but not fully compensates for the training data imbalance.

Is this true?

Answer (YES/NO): YES